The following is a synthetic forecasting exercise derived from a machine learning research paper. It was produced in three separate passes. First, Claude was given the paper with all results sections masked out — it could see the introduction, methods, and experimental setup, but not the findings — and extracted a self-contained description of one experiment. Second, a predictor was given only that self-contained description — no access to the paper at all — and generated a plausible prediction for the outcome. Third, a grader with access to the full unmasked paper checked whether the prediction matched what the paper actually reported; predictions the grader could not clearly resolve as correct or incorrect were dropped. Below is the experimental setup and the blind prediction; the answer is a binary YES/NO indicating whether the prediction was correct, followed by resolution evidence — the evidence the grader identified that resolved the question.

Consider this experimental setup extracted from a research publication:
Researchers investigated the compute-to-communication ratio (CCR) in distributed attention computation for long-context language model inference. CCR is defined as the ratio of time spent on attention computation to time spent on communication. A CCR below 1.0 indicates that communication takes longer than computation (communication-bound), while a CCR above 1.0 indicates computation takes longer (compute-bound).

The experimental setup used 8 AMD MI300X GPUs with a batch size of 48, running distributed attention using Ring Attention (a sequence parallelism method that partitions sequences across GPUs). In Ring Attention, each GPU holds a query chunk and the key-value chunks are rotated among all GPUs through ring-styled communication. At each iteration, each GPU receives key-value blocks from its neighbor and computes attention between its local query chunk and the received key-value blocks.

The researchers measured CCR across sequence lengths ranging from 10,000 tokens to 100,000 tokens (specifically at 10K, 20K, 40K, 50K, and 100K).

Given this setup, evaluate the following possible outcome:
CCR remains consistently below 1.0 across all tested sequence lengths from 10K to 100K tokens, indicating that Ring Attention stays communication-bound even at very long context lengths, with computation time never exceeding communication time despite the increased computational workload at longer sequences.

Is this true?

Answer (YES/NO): NO